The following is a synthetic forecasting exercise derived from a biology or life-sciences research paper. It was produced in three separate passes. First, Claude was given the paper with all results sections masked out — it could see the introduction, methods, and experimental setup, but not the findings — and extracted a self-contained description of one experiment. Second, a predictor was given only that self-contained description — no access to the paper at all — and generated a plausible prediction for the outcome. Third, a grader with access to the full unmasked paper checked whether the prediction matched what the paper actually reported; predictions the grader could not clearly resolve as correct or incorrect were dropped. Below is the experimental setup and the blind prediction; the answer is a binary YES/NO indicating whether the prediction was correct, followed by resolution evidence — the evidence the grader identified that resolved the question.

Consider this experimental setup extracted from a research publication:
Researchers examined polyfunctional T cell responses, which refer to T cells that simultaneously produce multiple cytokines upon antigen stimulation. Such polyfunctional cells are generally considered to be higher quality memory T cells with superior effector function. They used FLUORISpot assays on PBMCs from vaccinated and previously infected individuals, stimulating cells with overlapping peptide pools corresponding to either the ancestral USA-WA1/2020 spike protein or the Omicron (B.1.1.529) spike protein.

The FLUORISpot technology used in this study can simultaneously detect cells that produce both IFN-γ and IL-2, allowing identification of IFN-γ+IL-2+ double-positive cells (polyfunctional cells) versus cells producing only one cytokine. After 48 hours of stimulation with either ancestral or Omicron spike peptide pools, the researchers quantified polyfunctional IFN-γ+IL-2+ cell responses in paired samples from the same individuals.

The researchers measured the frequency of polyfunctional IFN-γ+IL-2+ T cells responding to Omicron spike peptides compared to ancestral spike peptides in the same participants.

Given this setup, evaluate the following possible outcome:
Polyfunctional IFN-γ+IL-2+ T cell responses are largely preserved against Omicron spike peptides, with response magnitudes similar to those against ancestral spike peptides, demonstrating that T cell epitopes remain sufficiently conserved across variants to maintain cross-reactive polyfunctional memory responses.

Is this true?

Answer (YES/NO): NO